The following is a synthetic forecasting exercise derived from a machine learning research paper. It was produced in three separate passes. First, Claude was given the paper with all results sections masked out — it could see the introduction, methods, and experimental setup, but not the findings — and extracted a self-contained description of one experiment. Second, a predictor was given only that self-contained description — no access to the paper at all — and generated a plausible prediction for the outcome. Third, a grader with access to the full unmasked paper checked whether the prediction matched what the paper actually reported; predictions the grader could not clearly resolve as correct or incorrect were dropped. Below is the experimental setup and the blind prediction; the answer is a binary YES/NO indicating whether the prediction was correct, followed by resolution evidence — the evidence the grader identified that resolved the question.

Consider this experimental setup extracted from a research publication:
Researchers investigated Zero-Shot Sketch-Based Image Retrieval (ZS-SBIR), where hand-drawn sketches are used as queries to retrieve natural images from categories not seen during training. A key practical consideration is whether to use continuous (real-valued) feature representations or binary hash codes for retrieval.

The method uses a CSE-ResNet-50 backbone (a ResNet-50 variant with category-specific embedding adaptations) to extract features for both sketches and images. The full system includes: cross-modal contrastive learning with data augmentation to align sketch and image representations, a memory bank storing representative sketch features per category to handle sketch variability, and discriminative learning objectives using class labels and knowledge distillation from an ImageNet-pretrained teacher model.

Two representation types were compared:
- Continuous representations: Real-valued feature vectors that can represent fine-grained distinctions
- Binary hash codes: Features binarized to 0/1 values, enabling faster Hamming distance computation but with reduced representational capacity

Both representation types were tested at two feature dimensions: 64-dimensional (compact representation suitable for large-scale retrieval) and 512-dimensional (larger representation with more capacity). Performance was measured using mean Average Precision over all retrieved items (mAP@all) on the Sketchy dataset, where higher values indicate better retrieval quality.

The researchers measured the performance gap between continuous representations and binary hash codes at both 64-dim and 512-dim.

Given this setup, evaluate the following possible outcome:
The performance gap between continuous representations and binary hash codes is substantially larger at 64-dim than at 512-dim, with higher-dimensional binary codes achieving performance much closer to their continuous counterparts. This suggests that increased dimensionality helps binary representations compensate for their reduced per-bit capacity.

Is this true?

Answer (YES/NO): YES